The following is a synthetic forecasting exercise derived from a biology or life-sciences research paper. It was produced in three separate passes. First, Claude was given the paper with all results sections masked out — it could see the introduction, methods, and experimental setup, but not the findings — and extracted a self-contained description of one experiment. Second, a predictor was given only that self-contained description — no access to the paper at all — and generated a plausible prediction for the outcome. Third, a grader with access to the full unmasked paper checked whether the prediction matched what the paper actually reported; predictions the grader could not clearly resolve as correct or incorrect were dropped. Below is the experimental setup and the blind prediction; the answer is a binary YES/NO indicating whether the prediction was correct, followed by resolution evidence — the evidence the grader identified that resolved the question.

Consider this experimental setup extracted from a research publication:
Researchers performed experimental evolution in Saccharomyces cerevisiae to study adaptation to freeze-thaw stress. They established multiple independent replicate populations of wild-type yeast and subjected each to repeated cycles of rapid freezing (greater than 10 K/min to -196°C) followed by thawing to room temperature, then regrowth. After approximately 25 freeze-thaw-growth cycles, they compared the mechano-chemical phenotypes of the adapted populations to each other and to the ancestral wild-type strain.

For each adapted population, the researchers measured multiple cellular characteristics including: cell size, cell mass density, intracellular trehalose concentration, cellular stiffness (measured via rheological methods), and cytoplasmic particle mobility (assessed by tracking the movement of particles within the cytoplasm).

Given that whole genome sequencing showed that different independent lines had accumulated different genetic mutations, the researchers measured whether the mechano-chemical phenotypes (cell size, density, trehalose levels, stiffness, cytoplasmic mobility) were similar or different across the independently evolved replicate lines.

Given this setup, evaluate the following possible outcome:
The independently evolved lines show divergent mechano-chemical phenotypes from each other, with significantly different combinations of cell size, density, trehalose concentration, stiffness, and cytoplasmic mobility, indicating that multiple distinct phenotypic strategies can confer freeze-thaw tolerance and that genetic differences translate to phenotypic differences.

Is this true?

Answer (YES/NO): NO